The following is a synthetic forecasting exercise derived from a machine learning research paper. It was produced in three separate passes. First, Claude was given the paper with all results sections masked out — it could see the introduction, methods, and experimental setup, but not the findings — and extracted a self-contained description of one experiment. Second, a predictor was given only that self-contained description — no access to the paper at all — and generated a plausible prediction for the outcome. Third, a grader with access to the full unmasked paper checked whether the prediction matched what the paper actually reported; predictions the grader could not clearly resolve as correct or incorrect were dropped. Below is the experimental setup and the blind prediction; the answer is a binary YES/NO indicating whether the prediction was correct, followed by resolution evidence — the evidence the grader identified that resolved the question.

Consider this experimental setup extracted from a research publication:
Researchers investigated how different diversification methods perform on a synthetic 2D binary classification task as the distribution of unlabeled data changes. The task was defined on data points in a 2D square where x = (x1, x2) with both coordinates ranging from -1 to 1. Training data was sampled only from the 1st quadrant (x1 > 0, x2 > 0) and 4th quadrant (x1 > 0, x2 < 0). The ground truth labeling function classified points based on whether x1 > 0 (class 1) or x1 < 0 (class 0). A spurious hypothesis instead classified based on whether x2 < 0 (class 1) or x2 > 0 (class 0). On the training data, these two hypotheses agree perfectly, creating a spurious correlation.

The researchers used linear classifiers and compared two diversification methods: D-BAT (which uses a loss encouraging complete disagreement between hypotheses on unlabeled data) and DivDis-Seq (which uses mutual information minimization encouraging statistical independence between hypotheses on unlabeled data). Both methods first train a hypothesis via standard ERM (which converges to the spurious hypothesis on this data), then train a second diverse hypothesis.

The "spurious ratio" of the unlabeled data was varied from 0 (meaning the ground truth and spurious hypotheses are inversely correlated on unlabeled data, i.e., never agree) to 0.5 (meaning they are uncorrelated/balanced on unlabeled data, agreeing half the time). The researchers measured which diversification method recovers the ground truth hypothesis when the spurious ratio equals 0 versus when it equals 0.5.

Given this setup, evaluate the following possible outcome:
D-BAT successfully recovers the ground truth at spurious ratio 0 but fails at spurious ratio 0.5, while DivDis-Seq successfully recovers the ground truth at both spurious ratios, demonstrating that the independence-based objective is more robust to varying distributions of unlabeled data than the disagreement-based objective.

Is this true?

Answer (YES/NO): NO